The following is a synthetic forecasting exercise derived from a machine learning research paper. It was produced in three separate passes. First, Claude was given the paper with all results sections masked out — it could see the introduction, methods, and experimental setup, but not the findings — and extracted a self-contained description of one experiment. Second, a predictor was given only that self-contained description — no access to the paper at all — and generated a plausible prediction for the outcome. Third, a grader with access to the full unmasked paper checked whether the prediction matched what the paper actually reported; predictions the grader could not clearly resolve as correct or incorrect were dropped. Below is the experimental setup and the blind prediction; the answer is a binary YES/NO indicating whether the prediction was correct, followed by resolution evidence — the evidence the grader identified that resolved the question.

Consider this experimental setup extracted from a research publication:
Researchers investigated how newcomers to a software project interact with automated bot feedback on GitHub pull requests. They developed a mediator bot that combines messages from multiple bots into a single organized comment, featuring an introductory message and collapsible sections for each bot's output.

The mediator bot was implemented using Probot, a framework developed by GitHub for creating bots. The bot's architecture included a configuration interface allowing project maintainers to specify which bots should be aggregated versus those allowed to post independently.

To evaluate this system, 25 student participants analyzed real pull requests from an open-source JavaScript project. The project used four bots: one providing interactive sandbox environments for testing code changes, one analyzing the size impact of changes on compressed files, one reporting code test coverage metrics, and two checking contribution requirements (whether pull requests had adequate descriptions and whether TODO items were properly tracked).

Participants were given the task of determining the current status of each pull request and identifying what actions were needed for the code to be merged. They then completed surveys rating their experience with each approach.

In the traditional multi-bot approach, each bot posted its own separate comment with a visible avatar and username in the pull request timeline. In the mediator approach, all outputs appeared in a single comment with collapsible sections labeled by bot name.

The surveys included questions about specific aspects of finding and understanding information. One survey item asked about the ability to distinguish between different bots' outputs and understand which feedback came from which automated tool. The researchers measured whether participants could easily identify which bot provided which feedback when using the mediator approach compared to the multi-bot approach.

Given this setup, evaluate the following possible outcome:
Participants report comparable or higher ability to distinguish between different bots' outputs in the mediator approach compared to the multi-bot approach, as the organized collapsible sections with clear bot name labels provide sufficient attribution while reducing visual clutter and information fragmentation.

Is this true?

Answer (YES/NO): NO